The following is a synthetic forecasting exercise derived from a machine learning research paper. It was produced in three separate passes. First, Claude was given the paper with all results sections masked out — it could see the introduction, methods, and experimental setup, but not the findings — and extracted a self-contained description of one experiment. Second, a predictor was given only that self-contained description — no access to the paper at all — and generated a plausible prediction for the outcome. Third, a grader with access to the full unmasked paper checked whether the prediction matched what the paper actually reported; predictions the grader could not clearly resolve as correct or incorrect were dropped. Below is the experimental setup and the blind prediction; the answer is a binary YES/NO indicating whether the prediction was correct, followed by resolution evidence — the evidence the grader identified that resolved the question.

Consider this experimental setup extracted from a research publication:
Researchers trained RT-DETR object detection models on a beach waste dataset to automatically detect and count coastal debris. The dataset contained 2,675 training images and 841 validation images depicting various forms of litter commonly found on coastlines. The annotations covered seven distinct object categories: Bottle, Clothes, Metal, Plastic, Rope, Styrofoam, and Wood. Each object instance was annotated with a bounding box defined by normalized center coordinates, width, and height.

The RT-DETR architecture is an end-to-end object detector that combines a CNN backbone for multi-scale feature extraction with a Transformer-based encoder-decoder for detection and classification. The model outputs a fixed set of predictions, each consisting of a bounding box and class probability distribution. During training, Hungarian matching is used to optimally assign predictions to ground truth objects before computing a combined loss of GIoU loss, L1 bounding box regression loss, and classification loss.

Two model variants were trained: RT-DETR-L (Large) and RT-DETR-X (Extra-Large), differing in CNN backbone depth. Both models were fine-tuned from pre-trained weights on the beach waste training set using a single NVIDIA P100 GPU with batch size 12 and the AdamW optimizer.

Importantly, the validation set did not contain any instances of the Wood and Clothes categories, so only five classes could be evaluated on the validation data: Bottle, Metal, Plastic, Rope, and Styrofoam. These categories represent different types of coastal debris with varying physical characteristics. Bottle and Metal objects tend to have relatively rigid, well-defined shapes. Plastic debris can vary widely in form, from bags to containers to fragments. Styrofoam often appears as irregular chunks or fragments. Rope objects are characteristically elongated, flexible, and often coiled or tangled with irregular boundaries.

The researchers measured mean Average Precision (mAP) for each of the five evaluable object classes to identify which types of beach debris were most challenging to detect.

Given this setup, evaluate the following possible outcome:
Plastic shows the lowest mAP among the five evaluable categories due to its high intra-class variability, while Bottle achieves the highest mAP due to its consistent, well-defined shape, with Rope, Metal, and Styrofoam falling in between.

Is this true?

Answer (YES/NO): NO